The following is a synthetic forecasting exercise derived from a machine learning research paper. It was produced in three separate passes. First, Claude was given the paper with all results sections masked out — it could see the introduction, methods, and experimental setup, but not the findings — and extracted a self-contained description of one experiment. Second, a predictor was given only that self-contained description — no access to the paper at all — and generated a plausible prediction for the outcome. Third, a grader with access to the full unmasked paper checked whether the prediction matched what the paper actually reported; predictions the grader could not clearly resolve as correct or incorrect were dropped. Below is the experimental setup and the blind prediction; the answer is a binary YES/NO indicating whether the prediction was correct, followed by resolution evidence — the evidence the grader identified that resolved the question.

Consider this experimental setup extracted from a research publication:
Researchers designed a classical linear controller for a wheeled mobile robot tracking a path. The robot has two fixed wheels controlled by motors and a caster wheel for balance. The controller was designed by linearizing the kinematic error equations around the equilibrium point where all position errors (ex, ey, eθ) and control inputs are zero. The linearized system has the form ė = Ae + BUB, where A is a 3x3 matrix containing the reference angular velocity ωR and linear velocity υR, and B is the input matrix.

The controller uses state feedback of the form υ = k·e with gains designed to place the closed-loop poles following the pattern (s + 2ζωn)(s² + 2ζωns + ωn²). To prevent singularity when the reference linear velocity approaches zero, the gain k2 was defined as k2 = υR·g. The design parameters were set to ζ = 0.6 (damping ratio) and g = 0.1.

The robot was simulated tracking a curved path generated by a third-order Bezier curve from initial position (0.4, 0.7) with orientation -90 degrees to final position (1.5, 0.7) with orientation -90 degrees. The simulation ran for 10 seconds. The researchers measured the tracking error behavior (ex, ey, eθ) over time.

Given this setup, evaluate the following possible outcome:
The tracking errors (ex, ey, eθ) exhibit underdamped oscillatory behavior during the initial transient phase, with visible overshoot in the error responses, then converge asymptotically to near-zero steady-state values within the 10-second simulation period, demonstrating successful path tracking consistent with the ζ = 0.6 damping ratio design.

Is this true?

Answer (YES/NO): NO